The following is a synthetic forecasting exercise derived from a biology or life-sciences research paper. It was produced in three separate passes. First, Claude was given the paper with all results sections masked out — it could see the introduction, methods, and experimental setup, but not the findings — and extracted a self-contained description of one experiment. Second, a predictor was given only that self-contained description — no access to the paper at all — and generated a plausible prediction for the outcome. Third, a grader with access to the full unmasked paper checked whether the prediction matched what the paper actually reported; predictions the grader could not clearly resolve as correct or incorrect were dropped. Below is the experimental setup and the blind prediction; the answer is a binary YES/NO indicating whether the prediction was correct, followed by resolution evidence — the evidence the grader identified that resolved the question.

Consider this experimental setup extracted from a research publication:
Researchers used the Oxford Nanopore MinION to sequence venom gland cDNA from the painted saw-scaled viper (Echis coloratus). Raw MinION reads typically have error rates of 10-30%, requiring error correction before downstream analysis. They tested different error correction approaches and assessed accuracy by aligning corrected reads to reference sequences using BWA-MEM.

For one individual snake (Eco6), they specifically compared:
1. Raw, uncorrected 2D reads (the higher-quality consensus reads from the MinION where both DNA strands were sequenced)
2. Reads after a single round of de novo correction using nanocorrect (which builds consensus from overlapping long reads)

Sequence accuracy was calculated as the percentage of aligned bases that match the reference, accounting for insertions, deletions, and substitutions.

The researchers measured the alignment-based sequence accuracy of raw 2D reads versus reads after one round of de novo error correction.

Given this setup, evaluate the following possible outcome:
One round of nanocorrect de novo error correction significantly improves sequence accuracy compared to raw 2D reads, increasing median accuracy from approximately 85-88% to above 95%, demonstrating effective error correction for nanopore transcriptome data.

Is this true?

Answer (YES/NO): YES